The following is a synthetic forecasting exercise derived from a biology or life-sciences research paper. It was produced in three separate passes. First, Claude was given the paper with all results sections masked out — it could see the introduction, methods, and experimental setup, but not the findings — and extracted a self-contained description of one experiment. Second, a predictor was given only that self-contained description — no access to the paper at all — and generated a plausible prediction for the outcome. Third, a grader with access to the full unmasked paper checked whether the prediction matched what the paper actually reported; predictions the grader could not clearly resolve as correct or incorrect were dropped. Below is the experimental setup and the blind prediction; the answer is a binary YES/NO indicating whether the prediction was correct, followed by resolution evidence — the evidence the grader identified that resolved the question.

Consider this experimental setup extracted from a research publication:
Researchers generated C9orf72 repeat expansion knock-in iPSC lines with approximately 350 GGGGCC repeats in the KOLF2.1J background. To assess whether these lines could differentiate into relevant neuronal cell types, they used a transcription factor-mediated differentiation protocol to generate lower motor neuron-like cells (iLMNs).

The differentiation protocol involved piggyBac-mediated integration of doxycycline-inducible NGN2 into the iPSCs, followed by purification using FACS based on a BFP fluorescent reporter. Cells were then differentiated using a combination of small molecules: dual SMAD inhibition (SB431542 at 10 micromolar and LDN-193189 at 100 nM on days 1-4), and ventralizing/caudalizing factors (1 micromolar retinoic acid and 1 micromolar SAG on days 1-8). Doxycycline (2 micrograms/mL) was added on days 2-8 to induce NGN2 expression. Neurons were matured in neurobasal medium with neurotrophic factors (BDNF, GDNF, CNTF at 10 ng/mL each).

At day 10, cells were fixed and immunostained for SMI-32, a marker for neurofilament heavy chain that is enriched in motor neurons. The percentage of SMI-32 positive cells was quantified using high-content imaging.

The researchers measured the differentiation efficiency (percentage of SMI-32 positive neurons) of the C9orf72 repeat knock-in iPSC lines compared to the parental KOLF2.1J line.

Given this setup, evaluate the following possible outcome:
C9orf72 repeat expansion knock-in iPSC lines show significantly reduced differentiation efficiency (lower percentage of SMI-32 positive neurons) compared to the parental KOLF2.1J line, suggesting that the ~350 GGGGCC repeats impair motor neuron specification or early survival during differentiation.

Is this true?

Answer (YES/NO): NO